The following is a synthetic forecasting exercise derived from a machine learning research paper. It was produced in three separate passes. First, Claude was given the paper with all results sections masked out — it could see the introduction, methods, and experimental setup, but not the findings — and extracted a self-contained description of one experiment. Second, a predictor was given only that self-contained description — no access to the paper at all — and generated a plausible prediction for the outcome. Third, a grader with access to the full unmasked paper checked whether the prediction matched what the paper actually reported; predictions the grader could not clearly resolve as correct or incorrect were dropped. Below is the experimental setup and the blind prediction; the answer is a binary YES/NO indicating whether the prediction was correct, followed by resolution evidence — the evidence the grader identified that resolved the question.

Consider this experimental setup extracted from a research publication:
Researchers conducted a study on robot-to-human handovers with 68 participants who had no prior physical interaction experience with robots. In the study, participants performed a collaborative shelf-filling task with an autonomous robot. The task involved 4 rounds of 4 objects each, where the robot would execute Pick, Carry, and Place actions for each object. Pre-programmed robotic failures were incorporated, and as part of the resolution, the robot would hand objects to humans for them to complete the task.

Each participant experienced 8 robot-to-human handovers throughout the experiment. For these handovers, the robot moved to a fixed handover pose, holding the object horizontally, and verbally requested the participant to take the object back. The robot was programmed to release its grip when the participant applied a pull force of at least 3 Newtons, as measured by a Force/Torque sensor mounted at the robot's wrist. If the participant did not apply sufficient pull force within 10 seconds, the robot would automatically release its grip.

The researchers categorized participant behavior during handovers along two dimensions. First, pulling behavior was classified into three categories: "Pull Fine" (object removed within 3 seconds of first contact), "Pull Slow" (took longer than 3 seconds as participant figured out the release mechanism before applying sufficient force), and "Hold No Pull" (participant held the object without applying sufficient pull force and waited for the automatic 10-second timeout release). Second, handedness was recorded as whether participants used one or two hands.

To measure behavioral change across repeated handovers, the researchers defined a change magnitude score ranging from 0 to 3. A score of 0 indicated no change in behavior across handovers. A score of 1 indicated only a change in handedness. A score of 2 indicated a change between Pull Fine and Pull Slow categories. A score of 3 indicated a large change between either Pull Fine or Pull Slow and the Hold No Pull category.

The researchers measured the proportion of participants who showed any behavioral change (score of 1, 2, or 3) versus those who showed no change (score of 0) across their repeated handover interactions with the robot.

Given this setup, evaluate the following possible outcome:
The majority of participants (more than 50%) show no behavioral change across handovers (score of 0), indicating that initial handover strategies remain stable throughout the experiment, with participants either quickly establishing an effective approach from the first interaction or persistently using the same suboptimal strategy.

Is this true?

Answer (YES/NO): NO